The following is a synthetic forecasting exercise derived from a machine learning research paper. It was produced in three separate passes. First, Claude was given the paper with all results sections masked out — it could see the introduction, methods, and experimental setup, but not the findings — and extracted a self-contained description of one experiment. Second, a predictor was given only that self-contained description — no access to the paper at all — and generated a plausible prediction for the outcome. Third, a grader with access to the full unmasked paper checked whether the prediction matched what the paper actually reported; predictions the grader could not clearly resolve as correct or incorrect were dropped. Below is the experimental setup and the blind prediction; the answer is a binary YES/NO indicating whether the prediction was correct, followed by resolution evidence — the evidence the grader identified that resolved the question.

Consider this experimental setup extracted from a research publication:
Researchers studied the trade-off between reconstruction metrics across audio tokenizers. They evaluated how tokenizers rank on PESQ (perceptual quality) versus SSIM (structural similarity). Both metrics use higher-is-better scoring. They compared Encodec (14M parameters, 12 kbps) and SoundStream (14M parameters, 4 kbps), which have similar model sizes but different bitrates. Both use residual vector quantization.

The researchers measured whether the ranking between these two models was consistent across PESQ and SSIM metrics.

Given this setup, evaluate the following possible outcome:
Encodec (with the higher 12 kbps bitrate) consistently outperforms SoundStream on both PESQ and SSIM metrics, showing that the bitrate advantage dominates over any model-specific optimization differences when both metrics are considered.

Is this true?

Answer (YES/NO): NO